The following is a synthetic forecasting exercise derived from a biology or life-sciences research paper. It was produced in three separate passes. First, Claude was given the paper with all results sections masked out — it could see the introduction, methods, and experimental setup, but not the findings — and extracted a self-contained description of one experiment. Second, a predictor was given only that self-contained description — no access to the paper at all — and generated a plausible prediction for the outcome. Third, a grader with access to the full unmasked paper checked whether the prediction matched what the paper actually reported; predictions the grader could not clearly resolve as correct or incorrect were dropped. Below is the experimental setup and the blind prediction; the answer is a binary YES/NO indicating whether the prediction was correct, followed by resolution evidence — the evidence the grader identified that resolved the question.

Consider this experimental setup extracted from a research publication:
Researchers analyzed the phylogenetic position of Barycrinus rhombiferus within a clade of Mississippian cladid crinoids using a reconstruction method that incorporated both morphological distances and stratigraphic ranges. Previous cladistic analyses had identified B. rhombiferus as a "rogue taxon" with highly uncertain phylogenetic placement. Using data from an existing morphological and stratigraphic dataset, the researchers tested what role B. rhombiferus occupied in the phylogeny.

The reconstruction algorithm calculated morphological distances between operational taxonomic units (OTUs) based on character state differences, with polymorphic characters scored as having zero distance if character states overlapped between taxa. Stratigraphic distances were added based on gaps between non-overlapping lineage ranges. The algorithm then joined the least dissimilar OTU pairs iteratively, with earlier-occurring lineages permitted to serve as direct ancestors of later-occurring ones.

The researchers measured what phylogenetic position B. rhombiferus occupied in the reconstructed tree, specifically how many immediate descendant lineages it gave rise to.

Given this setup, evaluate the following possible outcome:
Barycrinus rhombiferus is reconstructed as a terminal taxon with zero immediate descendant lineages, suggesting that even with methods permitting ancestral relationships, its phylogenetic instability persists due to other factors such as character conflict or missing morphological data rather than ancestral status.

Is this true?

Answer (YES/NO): NO